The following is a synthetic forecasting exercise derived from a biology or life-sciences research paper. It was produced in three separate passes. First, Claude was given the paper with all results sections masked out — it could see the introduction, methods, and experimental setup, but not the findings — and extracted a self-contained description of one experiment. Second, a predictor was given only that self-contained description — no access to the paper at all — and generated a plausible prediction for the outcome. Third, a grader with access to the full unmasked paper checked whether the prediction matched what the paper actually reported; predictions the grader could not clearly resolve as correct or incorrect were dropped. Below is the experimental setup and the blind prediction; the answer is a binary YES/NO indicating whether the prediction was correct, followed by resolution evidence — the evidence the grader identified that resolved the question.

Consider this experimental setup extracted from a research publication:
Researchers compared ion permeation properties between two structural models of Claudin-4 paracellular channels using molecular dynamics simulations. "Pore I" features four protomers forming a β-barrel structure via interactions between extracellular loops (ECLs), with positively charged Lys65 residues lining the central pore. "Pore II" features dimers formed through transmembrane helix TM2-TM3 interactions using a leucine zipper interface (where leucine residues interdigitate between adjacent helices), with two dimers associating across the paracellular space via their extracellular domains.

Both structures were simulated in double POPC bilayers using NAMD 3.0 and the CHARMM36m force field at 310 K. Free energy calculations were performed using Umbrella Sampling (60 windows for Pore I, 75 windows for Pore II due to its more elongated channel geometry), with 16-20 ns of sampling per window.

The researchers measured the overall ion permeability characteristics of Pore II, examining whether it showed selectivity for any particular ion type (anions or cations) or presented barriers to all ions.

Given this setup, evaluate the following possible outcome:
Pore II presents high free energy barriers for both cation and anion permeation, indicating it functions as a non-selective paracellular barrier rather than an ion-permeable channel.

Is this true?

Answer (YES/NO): YES